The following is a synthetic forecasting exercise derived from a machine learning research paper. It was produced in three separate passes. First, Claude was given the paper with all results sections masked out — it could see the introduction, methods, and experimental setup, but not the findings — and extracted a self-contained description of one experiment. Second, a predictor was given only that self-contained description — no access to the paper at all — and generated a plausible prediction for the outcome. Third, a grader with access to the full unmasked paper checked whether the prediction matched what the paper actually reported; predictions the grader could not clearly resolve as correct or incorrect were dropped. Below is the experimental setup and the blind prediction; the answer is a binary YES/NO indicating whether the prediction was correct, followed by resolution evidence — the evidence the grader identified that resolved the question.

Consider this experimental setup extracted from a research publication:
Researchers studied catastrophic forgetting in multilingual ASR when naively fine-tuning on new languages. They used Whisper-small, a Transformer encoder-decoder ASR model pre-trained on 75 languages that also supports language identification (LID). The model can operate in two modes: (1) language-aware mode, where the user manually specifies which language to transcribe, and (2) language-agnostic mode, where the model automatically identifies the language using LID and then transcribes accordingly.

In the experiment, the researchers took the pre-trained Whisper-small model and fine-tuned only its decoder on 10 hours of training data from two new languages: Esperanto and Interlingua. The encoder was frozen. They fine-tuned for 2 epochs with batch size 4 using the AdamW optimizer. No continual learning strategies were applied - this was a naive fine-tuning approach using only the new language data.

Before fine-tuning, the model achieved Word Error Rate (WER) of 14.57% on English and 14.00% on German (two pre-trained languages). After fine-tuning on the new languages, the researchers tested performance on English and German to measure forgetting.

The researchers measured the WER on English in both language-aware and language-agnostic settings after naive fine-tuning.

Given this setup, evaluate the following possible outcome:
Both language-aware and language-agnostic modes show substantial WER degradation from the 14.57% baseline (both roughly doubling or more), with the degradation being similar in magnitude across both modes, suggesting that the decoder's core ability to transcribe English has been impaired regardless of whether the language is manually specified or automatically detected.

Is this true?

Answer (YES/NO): NO